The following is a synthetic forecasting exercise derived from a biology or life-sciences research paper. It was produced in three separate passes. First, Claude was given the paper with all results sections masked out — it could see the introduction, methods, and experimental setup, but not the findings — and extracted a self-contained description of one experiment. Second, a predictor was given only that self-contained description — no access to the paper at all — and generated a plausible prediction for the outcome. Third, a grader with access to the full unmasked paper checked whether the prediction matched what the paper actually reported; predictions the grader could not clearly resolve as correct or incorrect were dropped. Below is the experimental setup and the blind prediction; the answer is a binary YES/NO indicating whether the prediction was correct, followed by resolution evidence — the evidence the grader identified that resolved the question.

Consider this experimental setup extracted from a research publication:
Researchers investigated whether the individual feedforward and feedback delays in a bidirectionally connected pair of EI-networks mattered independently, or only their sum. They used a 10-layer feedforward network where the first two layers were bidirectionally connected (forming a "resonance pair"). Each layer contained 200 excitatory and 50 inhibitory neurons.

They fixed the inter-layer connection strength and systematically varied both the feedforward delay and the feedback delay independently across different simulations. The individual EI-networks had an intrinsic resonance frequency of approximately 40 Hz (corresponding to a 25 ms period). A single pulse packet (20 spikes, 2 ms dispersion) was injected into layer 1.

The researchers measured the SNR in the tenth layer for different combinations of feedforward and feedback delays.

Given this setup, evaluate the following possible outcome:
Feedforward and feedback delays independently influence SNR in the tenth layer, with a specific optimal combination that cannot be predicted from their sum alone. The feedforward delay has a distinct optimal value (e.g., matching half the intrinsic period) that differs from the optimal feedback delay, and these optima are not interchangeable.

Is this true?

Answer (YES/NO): NO